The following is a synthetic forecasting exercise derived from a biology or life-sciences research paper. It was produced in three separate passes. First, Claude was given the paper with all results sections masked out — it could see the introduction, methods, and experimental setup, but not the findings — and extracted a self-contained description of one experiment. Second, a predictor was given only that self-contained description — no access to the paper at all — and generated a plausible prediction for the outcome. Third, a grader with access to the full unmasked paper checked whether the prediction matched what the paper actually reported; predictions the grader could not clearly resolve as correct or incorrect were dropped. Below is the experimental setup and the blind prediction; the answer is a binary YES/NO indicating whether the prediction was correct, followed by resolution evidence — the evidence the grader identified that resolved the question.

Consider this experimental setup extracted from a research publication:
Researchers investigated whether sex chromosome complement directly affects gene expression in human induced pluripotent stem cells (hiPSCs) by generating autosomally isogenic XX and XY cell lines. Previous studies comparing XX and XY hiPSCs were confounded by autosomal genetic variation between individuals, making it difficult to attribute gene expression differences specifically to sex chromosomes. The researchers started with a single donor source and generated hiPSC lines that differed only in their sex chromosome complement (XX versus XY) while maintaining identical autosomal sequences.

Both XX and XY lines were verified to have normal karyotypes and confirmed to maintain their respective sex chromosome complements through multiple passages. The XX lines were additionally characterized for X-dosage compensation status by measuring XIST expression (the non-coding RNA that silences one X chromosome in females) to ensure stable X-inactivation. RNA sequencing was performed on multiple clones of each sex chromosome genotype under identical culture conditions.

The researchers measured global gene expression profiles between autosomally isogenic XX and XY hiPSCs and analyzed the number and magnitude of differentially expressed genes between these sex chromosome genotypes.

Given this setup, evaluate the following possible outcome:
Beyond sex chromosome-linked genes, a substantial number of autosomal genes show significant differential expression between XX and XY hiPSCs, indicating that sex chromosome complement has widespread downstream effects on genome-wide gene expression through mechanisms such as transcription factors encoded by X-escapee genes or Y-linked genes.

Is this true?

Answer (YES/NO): NO